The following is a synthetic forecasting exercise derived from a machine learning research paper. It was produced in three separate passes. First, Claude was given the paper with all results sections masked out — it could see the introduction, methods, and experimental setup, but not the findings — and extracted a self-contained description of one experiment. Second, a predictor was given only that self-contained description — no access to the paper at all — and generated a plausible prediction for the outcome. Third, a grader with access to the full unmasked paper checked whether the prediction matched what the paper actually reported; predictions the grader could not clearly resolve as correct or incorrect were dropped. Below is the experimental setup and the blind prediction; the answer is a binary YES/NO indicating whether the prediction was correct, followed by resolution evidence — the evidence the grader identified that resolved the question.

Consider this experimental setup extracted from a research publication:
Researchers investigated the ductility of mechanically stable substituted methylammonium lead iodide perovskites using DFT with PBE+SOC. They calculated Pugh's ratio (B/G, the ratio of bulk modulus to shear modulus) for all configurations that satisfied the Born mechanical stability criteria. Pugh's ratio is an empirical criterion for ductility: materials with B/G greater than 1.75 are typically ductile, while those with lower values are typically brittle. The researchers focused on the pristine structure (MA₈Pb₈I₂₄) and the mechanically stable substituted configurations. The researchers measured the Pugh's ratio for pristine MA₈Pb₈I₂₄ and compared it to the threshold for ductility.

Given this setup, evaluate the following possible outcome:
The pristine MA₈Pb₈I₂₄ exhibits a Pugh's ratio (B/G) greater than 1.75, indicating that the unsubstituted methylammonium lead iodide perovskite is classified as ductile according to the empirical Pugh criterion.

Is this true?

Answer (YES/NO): YES